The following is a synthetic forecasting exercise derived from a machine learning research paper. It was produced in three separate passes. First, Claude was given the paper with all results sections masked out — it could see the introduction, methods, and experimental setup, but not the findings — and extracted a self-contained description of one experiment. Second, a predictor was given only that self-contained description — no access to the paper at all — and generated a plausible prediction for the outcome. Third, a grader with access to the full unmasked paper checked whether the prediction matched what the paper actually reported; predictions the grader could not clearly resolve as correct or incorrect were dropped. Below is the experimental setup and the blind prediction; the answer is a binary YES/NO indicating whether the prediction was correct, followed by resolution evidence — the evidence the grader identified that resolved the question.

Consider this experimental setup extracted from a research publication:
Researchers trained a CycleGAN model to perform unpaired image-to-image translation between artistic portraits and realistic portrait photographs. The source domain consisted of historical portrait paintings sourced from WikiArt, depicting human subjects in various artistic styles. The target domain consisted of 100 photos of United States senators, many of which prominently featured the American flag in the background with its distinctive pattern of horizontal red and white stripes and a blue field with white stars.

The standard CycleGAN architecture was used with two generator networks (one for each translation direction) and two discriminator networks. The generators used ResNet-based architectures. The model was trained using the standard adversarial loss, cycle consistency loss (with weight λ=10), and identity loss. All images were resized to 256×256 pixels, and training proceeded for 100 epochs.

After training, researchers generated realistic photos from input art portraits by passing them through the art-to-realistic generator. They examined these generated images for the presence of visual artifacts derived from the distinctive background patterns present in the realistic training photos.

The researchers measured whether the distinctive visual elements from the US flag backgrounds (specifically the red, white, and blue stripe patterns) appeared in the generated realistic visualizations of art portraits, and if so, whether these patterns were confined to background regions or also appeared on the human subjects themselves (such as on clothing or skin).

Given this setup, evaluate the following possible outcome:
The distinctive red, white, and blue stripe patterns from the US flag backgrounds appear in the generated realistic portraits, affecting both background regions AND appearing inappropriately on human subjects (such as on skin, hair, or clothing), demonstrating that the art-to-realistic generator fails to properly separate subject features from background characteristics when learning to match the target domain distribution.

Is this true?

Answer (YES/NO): YES